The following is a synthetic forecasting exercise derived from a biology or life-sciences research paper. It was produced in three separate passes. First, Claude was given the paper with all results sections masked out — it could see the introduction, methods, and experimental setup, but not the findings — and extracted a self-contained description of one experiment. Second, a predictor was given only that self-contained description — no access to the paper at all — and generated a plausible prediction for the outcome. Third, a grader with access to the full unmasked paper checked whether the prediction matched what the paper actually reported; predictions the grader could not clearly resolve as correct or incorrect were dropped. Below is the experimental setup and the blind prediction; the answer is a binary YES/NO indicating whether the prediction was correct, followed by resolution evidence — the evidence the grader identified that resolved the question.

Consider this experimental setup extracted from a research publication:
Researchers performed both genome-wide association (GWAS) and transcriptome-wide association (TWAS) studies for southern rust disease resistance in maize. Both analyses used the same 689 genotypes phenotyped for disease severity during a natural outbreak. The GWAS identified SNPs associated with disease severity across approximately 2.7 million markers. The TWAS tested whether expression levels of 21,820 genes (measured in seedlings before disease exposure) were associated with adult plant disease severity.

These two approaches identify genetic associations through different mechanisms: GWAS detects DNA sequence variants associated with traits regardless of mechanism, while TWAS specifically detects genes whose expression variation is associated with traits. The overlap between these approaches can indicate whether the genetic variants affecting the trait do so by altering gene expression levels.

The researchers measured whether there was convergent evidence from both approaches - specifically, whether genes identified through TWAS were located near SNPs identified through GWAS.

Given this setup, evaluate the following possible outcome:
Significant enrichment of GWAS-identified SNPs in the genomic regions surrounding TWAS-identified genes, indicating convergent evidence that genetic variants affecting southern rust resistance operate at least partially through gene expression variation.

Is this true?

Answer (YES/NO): NO